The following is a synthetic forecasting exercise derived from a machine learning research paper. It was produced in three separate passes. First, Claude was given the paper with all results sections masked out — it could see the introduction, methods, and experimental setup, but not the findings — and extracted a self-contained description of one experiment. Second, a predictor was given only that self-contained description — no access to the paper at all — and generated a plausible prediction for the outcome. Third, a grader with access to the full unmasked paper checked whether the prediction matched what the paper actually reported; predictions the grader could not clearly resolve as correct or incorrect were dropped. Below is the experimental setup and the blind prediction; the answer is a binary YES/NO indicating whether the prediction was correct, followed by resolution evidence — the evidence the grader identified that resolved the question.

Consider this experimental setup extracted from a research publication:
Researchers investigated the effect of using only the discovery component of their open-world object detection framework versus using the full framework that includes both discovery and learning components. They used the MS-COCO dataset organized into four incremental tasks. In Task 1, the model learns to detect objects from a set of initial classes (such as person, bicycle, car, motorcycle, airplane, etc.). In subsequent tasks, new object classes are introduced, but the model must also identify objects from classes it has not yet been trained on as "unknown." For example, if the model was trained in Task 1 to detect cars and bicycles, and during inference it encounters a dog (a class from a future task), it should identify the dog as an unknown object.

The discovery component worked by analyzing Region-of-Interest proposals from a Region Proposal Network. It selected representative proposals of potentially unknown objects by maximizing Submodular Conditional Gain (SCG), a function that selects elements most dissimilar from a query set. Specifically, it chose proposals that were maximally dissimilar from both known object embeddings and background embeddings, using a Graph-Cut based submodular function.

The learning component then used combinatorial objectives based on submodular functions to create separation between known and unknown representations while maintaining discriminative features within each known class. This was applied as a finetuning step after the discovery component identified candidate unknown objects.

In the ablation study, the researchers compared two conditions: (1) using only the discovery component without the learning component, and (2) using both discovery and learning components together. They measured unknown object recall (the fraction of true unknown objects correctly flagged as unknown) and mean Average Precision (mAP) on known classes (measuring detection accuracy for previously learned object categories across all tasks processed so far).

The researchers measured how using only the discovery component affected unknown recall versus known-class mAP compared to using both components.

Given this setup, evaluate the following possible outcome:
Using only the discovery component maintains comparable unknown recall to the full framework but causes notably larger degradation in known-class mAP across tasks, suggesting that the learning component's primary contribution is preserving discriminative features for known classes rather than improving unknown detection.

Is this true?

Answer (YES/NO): YES